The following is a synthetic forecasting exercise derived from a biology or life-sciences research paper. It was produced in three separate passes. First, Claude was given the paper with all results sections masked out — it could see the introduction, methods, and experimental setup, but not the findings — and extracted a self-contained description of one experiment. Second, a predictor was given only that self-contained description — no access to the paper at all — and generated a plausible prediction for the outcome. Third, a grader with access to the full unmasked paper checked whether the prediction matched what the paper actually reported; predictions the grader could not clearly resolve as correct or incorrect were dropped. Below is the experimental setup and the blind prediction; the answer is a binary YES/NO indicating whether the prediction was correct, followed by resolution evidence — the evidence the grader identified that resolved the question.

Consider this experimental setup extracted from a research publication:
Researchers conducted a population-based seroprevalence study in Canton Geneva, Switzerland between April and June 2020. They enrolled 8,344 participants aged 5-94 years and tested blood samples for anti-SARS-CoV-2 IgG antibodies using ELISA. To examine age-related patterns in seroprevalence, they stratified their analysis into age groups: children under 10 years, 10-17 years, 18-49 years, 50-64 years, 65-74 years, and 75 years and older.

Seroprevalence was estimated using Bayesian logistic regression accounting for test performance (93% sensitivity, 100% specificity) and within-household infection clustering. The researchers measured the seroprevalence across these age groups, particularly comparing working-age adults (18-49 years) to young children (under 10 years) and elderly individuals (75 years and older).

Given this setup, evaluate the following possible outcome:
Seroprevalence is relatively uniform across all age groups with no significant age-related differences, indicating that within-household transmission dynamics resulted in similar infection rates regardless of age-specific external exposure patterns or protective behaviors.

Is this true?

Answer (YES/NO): NO